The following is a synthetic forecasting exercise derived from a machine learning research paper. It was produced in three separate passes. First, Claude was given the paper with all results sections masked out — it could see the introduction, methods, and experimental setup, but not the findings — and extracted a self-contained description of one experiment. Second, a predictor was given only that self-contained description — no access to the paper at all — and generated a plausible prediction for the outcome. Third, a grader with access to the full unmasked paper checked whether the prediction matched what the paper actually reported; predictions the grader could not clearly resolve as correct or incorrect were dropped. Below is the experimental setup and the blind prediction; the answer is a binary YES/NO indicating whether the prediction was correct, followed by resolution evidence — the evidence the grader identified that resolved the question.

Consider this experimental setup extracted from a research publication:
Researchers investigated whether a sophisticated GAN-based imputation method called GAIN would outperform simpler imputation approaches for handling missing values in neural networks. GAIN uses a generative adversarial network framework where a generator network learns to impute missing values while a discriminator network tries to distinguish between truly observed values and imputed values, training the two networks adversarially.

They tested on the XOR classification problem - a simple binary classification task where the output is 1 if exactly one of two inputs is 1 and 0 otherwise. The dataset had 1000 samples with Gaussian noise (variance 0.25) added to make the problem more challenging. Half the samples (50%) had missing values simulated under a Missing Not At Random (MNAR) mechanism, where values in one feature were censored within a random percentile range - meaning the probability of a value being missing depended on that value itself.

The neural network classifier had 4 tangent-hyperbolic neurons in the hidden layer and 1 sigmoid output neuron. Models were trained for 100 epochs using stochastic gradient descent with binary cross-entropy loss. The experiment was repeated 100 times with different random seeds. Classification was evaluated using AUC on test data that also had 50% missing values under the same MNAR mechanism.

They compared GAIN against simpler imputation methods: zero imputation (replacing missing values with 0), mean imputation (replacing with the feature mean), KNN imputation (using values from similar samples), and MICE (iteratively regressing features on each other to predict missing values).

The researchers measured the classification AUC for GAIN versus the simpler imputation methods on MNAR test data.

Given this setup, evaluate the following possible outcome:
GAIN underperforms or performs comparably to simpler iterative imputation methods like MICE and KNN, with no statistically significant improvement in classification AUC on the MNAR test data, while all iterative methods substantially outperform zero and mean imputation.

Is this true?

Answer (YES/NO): NO